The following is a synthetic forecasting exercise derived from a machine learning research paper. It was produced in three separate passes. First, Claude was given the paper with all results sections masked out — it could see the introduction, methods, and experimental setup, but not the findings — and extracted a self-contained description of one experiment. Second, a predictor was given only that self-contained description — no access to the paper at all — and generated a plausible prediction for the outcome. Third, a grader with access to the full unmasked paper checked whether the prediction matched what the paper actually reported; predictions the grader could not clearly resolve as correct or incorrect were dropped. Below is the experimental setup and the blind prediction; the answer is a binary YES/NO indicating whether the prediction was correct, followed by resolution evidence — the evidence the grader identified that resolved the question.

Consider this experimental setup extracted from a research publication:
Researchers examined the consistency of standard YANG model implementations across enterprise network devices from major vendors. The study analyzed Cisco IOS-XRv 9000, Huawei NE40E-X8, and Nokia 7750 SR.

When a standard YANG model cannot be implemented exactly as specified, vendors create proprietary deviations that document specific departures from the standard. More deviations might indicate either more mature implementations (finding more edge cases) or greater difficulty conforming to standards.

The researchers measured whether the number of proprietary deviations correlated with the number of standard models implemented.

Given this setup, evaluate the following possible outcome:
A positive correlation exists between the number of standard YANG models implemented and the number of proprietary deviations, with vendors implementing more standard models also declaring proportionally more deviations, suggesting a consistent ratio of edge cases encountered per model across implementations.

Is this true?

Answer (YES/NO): NO